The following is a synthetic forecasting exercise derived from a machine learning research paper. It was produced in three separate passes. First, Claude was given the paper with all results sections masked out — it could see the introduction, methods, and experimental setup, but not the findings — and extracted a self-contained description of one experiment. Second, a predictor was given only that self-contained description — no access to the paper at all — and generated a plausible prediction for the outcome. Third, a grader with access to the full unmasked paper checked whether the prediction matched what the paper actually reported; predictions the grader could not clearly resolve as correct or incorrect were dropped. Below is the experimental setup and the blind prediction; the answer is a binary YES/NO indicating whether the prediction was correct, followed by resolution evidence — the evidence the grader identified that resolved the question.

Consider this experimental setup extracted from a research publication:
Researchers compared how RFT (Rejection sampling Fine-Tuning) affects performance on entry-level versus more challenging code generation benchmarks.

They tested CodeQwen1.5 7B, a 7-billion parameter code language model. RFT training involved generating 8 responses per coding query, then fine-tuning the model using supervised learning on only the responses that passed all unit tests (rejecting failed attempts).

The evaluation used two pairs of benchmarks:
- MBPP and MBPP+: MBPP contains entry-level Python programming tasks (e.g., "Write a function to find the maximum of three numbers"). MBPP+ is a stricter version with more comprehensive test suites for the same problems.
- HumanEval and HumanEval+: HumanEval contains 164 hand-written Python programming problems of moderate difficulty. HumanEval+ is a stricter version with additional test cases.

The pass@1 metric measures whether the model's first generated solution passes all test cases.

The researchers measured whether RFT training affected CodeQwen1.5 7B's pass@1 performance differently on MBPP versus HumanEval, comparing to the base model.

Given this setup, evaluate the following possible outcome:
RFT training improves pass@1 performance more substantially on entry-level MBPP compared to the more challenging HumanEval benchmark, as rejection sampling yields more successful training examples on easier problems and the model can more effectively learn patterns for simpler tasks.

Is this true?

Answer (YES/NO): NO